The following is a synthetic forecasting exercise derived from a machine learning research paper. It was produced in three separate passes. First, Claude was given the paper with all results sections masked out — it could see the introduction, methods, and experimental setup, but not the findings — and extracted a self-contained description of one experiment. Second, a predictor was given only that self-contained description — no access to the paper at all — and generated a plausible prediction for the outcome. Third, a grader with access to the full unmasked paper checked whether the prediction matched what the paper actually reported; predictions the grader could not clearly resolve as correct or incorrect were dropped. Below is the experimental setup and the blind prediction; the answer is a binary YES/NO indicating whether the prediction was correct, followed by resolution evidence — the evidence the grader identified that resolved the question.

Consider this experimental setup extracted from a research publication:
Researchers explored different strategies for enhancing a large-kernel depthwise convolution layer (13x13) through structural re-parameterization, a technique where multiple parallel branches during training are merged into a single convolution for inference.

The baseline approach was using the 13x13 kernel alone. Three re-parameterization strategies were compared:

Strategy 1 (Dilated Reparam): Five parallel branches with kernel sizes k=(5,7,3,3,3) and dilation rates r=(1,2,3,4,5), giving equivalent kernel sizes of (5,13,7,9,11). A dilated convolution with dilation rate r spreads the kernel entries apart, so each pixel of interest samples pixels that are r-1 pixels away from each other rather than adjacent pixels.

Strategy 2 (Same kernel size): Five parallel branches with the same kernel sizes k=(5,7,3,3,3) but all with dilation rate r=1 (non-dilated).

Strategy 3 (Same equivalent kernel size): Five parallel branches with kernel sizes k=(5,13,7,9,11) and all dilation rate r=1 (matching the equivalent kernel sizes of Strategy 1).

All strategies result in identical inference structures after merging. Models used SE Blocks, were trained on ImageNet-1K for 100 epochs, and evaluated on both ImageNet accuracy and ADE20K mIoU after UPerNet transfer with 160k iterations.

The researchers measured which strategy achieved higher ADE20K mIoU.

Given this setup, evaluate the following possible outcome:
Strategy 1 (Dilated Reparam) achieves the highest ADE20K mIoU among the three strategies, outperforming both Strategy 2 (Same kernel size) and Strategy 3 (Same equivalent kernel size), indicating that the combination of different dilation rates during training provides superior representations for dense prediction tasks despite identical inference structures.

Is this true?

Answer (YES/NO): YES